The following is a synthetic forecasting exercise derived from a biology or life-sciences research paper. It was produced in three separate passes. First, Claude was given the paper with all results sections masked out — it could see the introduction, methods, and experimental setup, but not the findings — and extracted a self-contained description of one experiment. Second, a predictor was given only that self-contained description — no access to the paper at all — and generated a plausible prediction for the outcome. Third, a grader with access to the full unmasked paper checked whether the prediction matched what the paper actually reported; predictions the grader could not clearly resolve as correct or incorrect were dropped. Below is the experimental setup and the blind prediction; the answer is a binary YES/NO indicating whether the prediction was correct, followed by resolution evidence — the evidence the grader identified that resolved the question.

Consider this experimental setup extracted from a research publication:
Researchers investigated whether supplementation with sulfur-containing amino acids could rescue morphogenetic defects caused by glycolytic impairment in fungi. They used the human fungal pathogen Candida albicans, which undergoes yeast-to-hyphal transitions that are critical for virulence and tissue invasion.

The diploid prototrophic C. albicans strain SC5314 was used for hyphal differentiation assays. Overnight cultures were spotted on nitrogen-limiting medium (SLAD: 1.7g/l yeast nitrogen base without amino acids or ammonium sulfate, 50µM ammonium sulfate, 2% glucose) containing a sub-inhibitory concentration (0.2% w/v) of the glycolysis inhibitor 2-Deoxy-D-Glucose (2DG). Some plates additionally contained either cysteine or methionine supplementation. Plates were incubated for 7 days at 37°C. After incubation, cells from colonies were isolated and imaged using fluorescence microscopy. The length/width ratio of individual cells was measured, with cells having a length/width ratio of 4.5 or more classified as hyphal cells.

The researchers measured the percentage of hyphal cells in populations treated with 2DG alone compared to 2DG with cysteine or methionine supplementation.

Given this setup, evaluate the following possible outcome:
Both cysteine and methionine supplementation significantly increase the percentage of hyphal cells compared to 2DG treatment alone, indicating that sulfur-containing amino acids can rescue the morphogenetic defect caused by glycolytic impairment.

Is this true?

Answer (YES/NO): YES